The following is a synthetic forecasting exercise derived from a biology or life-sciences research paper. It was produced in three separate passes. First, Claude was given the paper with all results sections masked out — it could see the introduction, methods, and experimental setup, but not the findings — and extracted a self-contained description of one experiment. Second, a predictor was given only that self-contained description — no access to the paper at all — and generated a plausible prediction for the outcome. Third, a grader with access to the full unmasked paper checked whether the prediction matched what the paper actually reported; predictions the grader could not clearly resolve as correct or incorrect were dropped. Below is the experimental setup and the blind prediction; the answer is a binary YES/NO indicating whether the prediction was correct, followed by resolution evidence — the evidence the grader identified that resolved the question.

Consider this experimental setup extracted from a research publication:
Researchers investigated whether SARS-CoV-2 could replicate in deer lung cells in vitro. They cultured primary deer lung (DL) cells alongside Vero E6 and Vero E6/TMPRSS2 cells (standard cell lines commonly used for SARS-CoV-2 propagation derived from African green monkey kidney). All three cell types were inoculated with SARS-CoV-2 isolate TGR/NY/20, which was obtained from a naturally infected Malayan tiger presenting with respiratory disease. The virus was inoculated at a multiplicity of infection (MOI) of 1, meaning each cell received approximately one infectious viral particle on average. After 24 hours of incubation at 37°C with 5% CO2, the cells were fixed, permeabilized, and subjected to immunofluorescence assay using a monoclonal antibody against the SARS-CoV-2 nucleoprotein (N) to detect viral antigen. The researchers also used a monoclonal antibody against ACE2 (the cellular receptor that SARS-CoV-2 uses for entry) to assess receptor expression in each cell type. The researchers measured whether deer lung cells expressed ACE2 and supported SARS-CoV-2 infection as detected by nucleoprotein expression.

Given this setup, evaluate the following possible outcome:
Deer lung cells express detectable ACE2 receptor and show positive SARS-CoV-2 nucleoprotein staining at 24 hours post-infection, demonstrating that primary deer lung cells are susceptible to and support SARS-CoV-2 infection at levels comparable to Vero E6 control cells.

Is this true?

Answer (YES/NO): NO